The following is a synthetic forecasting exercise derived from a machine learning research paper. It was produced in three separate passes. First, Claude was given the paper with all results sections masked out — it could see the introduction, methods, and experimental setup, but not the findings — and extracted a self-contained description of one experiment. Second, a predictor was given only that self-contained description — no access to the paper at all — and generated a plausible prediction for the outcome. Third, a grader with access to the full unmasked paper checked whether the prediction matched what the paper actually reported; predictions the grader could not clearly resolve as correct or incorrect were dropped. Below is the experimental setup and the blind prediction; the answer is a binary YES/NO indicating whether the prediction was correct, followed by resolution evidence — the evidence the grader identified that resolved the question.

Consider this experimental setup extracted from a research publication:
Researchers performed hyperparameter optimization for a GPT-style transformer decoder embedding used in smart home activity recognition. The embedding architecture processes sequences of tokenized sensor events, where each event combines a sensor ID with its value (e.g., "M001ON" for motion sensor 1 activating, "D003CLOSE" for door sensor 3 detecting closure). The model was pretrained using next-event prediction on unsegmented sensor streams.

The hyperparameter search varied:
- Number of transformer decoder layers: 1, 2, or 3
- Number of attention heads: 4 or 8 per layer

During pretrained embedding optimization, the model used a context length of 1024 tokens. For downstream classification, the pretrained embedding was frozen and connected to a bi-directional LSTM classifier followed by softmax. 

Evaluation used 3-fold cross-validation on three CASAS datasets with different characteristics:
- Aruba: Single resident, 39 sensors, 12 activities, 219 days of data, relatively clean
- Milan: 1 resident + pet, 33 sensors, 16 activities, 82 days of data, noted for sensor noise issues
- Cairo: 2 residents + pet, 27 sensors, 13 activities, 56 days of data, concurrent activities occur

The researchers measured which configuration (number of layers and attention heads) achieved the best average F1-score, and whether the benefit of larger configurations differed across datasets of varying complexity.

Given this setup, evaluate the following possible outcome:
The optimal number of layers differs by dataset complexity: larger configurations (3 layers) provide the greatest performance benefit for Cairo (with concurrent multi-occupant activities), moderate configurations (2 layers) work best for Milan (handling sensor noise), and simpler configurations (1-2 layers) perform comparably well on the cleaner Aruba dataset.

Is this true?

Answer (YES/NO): NO